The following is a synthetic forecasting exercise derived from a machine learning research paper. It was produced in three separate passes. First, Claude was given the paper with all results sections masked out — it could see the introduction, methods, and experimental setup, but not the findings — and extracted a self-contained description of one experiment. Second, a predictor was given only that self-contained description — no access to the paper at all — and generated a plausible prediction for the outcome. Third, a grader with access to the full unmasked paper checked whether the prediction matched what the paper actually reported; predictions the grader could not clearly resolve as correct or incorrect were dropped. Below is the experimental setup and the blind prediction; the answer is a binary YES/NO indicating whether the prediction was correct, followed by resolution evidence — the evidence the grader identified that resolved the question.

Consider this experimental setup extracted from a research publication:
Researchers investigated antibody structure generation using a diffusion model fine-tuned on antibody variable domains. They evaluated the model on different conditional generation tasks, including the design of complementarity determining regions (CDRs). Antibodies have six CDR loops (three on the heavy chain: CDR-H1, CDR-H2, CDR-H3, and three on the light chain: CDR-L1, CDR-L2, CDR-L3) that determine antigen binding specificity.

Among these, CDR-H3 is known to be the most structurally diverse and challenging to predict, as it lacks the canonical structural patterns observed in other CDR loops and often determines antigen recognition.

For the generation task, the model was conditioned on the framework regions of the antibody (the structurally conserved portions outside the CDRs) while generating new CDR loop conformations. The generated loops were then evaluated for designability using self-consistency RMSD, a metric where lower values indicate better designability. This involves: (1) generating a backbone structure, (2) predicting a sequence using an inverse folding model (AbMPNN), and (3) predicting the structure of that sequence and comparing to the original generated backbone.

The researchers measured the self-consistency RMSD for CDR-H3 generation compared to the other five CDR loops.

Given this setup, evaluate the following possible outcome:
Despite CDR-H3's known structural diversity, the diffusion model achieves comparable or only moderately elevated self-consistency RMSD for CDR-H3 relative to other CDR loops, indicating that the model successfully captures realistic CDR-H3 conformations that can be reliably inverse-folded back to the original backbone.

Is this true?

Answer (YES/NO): YES